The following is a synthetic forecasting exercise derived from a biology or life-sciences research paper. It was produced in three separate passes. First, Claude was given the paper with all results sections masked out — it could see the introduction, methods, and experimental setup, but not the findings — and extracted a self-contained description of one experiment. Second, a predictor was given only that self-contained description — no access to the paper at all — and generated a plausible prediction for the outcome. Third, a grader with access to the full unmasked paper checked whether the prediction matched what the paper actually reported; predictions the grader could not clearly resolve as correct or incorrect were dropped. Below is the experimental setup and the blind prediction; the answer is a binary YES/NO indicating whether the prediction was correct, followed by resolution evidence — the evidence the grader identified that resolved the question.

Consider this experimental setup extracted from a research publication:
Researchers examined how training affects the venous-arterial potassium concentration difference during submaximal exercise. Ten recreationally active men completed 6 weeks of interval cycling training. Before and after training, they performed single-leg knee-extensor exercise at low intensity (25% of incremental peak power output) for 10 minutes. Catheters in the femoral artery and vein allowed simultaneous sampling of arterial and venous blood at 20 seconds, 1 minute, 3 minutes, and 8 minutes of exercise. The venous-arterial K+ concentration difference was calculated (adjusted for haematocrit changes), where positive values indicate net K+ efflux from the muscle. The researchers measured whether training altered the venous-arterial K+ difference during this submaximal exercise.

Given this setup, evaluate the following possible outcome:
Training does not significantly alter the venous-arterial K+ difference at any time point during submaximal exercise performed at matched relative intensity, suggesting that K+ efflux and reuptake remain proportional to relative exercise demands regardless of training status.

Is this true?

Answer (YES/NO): YES